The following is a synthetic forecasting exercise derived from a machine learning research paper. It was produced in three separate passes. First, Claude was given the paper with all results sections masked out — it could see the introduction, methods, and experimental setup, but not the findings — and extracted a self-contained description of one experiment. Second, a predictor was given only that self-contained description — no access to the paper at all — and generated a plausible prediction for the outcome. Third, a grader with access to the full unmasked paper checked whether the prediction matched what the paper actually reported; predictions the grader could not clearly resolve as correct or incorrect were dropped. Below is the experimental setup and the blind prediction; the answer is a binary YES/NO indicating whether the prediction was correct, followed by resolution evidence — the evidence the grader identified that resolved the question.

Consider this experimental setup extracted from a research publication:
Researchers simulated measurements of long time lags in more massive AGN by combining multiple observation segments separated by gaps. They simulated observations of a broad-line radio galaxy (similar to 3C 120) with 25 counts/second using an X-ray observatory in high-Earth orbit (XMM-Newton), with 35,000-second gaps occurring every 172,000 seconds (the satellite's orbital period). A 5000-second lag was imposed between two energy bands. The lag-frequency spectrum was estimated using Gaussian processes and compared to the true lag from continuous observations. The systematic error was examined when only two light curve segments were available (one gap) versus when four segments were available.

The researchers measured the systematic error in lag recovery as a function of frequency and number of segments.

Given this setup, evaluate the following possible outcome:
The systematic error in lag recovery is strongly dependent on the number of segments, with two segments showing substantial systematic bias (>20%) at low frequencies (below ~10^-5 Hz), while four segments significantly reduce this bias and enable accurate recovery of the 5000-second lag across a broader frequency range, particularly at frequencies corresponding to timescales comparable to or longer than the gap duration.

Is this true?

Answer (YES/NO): NO